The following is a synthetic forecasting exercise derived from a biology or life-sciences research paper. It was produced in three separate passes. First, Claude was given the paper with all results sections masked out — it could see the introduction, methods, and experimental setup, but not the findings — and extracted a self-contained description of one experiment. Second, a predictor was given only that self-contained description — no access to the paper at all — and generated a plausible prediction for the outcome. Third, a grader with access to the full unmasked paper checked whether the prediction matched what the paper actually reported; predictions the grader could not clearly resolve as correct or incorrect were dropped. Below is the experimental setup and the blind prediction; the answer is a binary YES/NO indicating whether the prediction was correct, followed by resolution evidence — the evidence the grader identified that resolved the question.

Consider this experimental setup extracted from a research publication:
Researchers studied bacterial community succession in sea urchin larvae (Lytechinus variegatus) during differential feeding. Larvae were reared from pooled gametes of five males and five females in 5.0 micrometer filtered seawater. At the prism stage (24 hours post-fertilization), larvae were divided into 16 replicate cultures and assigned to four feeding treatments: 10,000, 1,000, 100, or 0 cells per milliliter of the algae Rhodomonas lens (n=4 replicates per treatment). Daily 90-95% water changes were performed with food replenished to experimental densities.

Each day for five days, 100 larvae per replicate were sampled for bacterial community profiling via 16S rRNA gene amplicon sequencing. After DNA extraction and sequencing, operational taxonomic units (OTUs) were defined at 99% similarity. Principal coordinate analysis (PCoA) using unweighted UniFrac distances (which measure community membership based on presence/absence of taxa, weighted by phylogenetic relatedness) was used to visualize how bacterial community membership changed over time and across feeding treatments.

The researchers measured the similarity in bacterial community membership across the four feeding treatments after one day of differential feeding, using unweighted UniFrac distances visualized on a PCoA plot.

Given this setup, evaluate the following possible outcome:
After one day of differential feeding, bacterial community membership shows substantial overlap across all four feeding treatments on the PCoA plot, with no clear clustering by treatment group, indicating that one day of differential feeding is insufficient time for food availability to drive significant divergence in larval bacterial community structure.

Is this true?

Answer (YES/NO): YES